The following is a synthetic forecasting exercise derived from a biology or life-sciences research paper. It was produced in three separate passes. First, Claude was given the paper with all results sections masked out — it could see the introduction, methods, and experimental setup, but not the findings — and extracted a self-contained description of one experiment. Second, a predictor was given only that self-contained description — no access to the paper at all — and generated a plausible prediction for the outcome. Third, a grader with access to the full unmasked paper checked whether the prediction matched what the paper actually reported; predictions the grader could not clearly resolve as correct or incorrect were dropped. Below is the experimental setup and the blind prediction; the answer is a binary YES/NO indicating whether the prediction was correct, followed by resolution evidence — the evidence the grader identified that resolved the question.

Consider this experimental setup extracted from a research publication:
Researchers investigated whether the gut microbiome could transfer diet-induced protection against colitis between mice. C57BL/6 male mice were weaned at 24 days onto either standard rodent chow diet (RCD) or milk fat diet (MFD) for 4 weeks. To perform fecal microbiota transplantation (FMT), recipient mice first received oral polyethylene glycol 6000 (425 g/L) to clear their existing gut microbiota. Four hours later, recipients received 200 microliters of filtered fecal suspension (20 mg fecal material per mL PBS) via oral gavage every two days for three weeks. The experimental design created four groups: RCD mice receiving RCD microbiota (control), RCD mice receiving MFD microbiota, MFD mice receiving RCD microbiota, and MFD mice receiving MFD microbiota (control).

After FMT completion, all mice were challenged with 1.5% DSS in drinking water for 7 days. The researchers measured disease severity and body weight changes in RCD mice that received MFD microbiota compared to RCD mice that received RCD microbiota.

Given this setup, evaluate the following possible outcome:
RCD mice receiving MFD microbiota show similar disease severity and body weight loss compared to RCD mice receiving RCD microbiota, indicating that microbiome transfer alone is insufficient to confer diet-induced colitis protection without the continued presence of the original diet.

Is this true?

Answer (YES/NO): NO